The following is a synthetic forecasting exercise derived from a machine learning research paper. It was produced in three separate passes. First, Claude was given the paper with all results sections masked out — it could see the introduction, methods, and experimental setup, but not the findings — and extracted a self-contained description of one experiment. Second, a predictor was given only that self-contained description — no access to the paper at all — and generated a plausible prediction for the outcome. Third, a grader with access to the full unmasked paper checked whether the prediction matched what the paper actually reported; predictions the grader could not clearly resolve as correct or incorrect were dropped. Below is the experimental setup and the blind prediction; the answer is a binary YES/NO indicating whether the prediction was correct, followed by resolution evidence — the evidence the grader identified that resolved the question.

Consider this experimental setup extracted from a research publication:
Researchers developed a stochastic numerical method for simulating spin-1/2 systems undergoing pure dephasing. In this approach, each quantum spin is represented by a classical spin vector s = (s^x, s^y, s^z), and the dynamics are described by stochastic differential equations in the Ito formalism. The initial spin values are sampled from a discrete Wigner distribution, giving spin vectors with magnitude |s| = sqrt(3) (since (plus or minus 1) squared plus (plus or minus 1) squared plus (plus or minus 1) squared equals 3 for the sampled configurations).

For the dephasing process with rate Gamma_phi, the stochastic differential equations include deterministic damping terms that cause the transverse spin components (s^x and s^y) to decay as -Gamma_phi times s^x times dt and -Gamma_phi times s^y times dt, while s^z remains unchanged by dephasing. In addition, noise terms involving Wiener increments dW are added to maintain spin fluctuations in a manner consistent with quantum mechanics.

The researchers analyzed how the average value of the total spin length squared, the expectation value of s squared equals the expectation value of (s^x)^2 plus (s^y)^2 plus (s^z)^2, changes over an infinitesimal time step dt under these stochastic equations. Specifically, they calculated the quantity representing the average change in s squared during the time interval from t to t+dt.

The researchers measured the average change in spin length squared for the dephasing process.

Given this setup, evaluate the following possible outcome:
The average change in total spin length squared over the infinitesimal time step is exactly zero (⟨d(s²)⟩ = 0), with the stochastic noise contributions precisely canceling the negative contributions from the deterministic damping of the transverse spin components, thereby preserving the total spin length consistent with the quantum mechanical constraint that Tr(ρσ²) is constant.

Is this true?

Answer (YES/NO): YES